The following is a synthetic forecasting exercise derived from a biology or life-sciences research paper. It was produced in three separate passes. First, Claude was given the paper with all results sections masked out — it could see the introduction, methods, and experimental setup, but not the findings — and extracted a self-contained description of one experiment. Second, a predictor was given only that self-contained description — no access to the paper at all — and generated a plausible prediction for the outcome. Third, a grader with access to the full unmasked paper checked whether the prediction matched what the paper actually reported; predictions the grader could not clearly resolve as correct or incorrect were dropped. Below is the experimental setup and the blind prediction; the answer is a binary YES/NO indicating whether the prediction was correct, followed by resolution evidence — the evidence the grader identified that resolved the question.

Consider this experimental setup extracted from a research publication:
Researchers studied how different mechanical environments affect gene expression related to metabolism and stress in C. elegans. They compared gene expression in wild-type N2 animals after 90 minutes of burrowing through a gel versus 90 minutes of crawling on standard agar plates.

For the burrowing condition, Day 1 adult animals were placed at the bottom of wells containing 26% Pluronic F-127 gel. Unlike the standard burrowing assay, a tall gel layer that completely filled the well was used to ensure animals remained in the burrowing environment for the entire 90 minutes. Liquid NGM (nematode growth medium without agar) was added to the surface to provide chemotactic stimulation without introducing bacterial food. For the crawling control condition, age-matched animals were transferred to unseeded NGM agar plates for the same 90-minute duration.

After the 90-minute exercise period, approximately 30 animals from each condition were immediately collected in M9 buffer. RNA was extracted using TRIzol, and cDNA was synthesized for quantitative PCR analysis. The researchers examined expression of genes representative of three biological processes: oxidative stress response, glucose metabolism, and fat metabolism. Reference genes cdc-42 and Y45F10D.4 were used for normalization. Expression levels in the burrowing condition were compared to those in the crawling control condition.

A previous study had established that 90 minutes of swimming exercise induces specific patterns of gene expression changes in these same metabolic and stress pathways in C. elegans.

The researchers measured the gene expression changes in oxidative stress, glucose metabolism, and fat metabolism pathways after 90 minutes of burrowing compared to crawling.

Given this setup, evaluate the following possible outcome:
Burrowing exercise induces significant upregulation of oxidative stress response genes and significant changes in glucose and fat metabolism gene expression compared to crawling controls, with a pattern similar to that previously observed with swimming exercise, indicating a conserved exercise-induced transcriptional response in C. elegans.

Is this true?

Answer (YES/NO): NO